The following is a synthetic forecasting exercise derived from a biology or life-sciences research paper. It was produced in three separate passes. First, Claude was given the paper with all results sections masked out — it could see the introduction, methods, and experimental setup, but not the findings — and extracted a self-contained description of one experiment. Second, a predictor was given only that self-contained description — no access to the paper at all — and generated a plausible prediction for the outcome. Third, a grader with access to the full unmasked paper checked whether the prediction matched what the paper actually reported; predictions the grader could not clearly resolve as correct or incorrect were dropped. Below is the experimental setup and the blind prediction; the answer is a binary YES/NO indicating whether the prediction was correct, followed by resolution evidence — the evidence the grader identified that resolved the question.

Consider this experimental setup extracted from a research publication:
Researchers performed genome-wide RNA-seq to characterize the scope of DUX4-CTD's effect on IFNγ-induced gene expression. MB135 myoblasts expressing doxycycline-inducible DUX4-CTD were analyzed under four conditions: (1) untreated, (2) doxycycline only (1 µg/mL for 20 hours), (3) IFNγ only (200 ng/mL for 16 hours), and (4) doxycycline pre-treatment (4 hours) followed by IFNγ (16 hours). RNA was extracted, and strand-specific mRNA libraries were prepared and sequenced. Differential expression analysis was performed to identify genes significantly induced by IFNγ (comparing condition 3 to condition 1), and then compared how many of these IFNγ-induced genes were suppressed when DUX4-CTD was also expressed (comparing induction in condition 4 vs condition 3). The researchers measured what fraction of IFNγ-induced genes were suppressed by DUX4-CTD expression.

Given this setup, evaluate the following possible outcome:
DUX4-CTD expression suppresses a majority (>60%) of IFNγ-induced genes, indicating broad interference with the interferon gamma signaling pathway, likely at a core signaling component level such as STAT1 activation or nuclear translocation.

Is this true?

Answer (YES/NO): YES